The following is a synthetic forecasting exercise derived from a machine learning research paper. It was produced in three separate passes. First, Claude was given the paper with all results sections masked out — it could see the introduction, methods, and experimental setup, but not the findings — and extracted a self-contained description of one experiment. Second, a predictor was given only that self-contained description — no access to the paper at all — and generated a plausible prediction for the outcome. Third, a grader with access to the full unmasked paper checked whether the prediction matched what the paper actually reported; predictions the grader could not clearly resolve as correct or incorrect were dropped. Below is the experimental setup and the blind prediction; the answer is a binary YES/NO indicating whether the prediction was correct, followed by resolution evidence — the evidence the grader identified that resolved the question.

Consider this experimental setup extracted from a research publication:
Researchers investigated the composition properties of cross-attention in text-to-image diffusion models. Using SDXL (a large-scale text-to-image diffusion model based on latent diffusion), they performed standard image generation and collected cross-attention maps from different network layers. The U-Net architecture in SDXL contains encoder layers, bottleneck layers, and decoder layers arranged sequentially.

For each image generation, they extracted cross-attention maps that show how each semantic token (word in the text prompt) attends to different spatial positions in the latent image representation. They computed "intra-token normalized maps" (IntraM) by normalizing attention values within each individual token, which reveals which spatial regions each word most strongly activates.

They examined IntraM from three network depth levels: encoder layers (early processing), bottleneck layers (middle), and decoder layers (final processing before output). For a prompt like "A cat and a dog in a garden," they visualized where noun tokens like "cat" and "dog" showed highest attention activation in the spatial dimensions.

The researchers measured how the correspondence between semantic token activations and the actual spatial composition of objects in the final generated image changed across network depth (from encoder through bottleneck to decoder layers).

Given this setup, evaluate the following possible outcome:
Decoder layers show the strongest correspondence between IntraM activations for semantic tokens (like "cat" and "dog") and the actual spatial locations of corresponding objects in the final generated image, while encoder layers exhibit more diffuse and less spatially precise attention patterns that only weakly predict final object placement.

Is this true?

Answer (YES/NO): YES